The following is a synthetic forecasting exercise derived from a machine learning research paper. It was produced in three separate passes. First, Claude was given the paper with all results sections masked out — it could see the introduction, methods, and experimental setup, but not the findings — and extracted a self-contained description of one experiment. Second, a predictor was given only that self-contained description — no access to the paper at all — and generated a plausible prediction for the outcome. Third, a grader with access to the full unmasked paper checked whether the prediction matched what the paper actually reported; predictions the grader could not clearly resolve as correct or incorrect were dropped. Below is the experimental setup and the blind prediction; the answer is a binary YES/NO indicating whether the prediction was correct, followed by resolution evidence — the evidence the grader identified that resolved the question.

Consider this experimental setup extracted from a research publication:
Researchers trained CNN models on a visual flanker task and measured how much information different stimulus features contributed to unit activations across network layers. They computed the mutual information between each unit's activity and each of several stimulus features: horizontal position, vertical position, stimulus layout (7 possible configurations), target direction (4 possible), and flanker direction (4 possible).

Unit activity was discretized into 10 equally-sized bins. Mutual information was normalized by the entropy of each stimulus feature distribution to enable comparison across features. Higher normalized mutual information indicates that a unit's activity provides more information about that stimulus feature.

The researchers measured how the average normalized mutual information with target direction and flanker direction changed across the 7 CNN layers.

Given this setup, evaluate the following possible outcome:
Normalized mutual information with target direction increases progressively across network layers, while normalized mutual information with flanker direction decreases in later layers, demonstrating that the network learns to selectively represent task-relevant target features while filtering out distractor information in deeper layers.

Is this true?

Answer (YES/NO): NO